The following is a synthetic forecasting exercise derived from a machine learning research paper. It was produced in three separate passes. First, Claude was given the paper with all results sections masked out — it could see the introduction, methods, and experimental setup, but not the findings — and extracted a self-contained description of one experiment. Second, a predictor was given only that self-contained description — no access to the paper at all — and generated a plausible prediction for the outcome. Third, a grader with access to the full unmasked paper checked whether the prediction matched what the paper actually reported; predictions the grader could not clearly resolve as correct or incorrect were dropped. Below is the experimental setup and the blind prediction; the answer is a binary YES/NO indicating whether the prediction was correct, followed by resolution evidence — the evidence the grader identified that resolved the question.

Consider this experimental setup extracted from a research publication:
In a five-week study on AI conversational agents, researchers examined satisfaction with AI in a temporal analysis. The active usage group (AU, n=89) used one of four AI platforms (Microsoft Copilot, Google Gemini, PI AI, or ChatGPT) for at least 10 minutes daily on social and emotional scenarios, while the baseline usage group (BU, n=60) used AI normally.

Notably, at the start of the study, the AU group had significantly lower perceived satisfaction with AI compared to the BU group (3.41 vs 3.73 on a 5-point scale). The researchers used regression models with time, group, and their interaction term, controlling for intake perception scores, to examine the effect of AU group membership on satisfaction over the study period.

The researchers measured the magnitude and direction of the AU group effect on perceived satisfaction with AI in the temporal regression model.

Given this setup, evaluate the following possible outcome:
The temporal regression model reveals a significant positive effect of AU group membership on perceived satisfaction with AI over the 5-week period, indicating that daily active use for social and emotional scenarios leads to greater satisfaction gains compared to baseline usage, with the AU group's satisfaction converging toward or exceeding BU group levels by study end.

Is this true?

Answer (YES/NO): YES